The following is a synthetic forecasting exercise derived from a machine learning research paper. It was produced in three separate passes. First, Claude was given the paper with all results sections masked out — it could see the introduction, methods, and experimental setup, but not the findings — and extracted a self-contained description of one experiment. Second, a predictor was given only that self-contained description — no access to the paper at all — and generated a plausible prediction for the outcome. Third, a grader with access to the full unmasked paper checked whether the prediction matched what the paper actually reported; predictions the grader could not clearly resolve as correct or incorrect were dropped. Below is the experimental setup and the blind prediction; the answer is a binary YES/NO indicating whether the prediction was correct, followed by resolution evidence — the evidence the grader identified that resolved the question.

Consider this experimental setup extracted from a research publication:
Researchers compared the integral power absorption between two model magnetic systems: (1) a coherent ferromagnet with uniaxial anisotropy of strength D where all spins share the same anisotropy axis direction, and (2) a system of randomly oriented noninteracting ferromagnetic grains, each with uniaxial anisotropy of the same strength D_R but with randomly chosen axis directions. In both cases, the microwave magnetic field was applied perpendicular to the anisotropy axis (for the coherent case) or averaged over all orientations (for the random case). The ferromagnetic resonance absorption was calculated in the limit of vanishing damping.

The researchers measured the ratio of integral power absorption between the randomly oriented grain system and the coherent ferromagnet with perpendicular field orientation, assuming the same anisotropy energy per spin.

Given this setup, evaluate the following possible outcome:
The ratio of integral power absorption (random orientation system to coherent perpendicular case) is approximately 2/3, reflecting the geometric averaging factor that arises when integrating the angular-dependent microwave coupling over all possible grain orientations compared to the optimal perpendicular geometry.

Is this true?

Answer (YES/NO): YES